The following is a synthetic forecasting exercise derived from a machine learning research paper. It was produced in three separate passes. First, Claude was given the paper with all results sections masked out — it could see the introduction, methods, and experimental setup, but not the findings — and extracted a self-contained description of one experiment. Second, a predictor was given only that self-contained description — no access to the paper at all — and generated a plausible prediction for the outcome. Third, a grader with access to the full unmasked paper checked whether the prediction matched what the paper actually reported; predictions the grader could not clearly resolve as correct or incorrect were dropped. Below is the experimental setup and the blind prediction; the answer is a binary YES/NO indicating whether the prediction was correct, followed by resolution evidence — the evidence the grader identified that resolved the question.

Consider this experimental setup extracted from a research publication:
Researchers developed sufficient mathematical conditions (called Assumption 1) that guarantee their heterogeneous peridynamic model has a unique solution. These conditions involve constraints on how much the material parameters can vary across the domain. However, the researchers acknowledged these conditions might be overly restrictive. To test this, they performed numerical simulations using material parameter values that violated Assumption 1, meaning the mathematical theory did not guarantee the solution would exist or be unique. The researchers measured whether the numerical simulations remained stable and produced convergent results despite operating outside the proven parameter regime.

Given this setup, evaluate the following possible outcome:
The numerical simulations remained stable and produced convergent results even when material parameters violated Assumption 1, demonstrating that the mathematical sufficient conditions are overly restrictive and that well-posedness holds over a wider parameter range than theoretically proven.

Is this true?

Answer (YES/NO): YES